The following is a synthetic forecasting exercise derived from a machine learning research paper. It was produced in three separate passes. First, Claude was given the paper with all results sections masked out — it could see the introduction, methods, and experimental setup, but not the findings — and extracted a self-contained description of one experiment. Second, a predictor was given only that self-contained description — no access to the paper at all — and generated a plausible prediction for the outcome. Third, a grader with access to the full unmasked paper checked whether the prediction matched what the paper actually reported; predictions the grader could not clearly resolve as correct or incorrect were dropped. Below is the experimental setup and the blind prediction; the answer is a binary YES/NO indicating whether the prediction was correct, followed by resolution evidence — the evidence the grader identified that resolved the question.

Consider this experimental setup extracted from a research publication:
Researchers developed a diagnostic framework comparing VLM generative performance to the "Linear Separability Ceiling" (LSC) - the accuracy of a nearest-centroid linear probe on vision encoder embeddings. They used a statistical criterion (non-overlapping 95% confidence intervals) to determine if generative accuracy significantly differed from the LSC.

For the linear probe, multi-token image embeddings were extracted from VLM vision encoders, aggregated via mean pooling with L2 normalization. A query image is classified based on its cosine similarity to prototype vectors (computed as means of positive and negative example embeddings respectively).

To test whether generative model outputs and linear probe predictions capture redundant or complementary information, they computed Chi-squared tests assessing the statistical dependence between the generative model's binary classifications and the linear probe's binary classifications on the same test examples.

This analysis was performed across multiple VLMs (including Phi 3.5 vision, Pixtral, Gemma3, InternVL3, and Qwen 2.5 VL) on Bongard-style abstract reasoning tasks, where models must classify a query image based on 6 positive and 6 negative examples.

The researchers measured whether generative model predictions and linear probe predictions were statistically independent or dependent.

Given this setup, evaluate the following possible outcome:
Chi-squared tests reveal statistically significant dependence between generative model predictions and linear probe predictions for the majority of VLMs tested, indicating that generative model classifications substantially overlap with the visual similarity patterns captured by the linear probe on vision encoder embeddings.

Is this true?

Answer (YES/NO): YES